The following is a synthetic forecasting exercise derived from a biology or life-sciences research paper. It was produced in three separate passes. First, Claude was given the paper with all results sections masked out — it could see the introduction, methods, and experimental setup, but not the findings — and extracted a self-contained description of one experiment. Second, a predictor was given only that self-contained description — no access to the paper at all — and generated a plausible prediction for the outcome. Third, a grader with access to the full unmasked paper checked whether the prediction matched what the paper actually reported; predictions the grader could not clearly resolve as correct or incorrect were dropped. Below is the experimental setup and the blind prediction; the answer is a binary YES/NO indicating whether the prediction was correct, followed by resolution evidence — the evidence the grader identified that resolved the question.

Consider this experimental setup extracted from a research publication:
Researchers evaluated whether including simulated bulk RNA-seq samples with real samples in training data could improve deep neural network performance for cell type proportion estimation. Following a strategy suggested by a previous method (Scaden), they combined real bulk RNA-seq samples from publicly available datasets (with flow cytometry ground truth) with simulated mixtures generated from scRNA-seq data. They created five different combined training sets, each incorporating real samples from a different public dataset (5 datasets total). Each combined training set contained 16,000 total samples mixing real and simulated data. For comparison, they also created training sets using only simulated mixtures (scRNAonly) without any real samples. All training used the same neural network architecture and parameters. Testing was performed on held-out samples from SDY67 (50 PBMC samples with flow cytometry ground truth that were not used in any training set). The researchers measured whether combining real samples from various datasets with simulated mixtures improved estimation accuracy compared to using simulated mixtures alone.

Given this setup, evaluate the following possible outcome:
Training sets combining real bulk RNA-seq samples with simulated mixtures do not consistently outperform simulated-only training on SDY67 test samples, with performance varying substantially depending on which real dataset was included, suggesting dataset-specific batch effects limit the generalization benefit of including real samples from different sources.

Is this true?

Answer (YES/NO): YES